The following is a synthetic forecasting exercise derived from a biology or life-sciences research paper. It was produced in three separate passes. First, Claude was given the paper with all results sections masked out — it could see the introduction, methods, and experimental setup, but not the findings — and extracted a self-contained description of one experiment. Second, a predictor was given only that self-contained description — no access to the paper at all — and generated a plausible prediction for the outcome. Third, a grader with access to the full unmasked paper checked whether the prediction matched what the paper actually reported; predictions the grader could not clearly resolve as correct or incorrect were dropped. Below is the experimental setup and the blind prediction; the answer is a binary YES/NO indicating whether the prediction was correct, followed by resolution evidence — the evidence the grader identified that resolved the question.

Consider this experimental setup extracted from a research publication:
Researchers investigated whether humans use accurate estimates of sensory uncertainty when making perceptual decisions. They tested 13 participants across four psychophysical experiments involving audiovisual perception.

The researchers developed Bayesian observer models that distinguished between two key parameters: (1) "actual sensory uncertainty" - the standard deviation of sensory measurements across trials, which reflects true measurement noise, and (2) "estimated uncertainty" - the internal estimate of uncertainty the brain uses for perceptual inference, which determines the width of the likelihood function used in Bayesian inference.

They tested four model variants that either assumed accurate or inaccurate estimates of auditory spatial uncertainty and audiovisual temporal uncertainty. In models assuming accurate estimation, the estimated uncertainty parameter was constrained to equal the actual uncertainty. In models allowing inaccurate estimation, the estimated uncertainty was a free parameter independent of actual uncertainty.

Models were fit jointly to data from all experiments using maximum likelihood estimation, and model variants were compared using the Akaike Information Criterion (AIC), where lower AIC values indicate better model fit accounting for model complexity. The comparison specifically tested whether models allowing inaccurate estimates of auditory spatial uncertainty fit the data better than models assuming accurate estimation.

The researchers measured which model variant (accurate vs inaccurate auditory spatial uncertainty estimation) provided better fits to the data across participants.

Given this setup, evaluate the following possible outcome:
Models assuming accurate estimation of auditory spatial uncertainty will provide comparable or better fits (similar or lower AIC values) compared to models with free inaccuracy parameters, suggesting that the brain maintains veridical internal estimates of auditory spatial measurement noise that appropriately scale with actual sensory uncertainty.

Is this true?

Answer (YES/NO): NO